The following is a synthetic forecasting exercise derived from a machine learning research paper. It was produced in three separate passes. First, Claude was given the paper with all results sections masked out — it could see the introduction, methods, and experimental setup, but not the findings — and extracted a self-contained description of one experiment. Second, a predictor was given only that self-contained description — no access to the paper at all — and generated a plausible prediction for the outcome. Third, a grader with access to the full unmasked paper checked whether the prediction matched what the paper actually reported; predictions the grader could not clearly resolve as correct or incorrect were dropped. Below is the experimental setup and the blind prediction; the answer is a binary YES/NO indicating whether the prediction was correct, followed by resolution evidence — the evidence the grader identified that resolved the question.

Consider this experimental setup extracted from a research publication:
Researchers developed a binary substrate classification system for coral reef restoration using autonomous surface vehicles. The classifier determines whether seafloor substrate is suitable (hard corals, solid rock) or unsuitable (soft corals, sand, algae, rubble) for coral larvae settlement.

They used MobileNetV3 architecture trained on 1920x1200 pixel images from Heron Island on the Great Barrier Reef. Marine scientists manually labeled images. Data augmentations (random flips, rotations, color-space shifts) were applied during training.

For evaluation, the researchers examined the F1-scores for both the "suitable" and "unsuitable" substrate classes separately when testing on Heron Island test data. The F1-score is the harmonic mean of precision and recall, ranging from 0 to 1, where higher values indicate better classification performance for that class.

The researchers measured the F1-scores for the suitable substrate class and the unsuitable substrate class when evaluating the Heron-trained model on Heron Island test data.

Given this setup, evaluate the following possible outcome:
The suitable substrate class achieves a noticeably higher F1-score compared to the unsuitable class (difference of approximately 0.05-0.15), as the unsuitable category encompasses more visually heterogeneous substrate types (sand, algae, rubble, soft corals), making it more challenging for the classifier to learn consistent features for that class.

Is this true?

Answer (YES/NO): NO